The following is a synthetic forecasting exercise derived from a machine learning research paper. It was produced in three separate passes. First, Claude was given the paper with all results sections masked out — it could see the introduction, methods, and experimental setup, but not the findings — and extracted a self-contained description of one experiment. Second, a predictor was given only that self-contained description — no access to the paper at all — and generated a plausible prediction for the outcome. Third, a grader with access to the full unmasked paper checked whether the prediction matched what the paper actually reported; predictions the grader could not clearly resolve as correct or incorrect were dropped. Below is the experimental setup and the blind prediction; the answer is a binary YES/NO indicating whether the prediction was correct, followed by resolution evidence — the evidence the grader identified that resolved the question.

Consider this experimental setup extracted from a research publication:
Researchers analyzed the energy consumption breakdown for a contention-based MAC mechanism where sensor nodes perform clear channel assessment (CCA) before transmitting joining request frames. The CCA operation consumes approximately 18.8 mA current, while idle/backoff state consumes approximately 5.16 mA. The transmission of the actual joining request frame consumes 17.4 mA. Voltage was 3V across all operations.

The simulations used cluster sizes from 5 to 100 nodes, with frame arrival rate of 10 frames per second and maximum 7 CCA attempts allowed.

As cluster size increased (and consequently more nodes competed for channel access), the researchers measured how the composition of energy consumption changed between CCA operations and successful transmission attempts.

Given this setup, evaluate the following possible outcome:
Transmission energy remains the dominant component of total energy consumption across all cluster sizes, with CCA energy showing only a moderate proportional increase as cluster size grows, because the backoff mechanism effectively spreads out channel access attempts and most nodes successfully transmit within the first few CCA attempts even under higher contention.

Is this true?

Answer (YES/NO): NO